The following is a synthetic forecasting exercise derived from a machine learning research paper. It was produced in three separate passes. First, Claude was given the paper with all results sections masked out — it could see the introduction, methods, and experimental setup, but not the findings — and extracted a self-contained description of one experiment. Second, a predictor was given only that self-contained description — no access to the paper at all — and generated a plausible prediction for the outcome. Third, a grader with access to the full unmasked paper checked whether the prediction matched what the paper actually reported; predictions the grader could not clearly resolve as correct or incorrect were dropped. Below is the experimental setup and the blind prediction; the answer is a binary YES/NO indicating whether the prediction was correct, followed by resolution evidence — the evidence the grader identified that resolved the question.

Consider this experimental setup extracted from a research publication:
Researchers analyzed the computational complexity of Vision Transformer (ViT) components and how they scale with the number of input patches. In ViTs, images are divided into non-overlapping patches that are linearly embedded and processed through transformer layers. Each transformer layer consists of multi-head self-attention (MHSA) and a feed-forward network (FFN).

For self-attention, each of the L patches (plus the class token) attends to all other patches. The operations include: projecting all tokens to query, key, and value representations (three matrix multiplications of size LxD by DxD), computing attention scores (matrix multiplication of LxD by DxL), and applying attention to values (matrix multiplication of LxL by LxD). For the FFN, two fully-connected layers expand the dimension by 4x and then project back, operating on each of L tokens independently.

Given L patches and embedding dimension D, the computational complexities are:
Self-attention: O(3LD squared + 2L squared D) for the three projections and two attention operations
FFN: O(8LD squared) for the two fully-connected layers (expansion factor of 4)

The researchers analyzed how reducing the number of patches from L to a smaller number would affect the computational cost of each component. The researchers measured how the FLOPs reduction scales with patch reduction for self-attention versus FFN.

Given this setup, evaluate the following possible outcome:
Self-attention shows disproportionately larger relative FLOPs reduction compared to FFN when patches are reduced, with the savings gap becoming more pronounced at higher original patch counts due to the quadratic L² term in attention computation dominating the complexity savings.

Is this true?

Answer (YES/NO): YES